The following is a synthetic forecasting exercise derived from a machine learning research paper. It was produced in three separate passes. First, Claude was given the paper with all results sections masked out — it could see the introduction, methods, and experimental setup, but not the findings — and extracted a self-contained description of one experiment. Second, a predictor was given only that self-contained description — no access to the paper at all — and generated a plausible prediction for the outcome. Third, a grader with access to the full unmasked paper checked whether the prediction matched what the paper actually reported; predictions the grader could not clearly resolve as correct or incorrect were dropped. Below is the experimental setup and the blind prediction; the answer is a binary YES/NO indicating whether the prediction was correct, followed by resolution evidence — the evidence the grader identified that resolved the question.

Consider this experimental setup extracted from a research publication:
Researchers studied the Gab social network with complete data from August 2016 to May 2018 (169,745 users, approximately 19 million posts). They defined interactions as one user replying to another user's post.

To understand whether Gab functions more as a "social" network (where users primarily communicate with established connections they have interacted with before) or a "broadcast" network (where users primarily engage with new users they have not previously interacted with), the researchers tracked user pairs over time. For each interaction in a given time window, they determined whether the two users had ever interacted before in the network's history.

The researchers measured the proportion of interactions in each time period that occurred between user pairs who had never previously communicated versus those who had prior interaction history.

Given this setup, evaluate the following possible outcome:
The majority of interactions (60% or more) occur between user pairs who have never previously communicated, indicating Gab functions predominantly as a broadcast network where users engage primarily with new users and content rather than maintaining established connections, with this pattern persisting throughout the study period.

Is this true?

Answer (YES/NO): YES